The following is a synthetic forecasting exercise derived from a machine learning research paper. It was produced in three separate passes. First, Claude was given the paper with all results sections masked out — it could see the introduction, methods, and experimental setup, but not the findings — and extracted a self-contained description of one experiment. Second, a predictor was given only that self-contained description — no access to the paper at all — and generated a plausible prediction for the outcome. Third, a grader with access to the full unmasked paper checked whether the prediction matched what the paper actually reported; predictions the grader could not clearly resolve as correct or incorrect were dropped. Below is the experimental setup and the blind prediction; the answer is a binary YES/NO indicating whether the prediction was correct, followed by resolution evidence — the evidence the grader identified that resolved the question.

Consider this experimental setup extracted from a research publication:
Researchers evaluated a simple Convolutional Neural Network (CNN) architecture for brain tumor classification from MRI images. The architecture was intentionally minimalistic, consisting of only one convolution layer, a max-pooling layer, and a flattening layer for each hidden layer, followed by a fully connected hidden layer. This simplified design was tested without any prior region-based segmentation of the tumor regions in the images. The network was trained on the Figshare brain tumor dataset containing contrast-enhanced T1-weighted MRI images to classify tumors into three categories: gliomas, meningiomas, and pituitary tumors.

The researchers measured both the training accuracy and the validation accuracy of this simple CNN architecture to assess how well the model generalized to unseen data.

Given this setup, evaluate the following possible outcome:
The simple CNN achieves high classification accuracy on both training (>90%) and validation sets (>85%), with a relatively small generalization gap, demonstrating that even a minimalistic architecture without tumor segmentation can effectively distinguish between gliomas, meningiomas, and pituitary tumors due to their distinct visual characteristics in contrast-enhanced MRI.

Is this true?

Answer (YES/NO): NO